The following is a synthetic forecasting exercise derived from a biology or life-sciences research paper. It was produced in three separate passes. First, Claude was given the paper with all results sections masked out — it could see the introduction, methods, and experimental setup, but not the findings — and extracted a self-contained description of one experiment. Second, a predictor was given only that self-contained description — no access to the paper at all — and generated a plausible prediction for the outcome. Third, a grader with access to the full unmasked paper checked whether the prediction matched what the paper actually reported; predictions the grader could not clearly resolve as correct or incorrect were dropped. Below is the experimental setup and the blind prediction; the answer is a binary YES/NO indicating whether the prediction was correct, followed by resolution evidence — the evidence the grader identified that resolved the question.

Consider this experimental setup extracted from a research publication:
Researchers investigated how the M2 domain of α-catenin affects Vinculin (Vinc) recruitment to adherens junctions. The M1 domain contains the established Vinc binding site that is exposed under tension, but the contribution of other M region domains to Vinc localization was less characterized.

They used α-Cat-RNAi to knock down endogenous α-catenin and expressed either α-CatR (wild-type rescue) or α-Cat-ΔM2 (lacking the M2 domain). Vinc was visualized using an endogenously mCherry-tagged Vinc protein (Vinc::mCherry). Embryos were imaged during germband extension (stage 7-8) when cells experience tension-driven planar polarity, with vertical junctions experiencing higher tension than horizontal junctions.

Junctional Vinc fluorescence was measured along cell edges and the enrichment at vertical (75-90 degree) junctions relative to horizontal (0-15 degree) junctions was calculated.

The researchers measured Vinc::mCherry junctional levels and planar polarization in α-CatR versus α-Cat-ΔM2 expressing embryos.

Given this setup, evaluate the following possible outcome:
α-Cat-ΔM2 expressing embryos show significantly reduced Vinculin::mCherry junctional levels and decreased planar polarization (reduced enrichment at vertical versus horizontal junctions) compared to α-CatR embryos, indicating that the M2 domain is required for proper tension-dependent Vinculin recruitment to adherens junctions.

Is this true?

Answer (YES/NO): NO